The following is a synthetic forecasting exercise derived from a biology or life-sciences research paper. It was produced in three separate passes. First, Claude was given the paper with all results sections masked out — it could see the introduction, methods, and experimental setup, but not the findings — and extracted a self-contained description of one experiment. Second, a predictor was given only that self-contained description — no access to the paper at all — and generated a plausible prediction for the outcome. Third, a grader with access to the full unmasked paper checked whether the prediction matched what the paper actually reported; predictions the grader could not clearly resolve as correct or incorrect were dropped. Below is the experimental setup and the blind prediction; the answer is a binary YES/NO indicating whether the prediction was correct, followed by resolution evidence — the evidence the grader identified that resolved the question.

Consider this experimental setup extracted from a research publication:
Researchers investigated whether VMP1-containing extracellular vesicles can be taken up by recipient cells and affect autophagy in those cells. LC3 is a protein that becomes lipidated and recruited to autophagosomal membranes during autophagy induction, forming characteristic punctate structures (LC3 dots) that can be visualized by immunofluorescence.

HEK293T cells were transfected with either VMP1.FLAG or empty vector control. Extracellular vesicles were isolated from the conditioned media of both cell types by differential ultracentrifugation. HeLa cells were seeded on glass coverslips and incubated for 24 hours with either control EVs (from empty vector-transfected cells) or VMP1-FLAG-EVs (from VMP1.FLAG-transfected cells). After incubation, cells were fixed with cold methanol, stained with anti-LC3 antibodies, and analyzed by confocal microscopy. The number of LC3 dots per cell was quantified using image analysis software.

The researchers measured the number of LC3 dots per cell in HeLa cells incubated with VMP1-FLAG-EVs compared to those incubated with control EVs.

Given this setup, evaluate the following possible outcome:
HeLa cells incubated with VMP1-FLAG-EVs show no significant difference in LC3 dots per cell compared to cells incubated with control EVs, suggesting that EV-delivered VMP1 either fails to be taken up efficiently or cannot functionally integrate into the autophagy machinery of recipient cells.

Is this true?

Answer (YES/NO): NO